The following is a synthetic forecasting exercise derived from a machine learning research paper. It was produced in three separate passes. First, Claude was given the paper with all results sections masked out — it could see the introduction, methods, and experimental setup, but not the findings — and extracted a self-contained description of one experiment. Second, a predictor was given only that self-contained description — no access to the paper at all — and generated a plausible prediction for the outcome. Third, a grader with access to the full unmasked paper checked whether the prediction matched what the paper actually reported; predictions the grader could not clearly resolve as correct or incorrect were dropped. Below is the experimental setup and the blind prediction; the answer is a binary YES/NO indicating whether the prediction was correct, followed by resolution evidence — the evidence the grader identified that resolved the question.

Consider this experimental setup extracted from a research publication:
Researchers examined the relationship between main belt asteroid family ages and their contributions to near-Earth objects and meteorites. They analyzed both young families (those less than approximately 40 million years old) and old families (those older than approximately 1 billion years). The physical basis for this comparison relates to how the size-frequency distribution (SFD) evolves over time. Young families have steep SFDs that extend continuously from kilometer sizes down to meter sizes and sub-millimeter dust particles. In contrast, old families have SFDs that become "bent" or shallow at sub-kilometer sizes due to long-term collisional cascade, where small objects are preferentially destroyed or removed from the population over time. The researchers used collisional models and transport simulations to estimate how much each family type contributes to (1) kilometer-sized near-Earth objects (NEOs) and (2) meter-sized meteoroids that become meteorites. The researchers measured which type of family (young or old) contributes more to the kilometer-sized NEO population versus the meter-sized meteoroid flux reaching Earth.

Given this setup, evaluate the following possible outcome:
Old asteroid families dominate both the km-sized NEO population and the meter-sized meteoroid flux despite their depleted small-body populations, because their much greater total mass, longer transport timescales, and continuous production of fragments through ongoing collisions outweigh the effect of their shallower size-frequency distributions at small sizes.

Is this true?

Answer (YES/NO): NO